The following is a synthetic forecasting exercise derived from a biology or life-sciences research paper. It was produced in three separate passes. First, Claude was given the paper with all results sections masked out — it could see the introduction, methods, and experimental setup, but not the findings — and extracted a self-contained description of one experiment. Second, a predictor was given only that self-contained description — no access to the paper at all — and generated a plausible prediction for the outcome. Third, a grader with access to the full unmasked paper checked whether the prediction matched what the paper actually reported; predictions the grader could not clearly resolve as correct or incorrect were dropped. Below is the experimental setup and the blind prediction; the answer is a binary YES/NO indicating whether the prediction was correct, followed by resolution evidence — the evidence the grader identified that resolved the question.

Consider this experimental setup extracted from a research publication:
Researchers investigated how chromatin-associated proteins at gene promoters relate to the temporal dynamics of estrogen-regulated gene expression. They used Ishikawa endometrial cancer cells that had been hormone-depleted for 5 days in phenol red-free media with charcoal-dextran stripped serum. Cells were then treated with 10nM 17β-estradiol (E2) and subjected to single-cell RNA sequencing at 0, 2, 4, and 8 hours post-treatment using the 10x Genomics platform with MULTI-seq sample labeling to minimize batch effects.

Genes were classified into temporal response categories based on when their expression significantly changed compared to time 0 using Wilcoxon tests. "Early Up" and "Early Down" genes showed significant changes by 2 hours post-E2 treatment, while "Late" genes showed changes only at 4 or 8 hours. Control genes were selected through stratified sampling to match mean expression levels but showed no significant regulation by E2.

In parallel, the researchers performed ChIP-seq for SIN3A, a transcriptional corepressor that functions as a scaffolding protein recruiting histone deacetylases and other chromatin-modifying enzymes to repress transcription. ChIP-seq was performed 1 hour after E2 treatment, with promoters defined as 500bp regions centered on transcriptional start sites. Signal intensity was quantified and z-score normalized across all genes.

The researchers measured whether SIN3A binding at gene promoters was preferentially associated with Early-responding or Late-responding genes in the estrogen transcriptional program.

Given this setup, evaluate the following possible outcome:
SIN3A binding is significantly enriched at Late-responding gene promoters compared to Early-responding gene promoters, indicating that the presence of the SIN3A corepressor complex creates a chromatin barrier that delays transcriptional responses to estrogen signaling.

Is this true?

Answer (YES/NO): YES